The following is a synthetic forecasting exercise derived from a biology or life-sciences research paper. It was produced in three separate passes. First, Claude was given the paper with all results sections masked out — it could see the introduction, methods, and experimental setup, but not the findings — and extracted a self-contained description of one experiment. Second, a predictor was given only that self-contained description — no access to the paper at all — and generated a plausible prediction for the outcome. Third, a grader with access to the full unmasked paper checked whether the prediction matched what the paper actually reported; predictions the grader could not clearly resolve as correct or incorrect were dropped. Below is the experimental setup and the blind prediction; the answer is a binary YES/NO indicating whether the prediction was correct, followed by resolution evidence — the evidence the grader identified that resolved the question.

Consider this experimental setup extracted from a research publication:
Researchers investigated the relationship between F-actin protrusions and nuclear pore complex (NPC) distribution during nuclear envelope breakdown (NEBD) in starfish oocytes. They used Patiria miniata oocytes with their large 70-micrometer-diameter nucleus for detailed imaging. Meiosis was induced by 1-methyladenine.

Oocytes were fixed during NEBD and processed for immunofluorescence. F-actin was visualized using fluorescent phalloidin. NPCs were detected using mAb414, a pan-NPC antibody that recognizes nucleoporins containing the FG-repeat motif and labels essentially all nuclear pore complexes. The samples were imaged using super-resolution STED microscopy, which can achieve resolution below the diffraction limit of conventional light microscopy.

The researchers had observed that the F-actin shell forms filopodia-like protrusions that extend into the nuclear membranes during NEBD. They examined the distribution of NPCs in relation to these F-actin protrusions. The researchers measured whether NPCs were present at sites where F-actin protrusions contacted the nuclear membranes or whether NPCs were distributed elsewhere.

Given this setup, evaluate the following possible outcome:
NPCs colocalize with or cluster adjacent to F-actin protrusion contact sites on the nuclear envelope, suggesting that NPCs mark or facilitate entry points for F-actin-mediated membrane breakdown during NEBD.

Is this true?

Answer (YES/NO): NO